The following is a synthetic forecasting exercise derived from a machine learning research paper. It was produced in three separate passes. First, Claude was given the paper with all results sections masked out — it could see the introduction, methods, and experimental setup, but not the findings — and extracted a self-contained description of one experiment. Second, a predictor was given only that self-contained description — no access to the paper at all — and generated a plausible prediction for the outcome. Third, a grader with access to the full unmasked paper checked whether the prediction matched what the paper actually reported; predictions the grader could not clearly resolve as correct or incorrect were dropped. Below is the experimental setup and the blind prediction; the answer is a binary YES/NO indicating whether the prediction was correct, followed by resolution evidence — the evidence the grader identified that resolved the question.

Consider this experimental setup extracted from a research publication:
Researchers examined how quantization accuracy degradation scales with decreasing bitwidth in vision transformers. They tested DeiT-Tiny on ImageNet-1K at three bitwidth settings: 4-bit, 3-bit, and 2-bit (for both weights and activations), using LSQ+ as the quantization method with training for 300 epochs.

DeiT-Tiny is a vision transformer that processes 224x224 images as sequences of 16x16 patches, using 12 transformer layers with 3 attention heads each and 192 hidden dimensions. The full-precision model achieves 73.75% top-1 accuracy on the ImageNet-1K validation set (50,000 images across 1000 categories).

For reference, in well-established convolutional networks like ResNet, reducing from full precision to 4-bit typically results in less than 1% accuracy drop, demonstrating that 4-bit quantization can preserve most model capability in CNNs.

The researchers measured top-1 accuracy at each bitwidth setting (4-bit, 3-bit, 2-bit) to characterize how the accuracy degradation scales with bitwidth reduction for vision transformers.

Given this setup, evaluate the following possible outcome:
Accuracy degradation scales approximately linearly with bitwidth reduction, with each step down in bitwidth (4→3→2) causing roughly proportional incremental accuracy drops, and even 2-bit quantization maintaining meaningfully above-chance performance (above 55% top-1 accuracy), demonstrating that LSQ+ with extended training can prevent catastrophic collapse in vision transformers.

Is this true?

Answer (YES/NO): NO